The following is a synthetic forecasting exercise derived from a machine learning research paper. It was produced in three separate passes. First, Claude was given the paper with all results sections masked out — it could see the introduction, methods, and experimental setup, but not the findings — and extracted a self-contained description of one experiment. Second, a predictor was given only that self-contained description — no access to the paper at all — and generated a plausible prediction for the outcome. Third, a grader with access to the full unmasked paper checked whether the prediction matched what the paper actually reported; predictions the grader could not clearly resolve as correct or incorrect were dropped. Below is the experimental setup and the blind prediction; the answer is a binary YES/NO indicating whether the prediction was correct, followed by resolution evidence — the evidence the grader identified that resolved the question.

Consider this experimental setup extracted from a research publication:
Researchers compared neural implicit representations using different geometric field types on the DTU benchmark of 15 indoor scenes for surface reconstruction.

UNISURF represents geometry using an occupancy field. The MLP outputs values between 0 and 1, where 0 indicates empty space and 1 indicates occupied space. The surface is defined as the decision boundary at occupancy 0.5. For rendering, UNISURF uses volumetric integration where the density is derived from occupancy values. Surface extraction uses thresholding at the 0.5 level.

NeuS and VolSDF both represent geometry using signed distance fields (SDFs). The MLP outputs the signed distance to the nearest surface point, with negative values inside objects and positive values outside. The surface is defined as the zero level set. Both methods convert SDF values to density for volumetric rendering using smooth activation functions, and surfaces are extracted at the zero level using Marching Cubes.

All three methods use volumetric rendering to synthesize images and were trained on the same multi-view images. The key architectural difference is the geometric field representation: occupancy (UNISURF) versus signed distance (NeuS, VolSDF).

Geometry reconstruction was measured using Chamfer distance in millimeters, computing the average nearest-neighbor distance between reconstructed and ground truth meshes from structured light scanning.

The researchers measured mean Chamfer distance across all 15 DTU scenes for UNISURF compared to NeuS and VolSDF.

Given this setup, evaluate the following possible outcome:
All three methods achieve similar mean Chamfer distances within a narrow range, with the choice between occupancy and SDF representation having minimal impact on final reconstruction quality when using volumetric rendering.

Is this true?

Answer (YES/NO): NO